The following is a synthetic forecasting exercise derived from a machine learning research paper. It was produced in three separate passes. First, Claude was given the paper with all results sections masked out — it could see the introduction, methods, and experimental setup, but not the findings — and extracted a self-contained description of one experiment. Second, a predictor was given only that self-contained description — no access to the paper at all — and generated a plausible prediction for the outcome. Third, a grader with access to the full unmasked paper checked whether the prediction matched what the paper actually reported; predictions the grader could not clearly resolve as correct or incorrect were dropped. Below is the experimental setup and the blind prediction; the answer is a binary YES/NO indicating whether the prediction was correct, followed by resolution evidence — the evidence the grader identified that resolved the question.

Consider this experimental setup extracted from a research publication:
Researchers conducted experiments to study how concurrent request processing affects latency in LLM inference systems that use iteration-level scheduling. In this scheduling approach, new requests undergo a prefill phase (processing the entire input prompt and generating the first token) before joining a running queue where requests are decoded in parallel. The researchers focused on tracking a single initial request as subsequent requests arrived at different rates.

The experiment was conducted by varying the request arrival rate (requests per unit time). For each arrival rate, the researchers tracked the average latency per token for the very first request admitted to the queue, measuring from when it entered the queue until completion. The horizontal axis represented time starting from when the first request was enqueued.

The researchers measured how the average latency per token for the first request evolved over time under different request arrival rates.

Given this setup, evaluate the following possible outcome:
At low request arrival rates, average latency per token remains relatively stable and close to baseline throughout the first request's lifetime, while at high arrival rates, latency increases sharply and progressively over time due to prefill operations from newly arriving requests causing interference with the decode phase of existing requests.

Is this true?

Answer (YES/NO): NO